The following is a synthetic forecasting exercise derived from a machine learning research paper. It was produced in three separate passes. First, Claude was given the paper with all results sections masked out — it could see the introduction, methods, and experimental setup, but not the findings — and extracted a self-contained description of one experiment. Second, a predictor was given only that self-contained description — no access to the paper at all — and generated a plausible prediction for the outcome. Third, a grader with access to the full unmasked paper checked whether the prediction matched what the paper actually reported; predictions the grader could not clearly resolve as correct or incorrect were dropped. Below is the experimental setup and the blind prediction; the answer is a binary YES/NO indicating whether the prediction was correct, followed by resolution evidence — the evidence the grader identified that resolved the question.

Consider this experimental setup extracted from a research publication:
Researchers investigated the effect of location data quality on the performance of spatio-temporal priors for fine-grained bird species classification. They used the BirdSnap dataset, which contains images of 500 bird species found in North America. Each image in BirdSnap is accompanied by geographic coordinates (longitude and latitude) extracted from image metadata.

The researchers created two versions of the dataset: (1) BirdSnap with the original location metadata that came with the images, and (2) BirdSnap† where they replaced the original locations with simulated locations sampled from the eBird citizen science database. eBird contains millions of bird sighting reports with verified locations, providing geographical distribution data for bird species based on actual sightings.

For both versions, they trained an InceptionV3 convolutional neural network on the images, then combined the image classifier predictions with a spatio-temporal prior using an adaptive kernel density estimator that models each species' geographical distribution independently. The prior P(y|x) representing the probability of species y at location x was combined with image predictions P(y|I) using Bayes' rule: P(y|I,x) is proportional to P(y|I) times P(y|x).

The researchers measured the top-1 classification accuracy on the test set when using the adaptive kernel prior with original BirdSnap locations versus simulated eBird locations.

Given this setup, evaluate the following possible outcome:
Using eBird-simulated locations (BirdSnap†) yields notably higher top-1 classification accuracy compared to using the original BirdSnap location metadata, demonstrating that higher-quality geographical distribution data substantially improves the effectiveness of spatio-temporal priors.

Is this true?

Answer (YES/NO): YES